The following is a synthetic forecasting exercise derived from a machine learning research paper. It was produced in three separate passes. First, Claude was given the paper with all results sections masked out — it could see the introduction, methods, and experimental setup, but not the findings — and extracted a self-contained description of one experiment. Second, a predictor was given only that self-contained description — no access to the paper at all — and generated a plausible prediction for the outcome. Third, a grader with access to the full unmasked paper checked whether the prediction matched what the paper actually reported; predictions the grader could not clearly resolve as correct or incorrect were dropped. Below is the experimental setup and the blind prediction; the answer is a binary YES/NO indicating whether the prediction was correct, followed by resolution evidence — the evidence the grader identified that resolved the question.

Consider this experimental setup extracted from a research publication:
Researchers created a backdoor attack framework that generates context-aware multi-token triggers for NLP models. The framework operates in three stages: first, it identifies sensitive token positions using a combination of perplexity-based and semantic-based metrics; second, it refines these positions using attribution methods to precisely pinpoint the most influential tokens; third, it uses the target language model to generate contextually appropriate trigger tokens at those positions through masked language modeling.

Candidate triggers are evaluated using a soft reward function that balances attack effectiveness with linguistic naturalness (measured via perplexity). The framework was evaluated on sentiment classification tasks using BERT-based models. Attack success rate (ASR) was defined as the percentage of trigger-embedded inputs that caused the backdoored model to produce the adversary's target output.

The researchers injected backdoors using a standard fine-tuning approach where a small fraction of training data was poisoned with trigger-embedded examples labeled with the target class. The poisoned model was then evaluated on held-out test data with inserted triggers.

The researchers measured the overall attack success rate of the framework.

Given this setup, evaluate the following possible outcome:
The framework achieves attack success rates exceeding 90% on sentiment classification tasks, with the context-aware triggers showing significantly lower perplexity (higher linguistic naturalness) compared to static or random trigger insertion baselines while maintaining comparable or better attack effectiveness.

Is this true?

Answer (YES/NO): YES